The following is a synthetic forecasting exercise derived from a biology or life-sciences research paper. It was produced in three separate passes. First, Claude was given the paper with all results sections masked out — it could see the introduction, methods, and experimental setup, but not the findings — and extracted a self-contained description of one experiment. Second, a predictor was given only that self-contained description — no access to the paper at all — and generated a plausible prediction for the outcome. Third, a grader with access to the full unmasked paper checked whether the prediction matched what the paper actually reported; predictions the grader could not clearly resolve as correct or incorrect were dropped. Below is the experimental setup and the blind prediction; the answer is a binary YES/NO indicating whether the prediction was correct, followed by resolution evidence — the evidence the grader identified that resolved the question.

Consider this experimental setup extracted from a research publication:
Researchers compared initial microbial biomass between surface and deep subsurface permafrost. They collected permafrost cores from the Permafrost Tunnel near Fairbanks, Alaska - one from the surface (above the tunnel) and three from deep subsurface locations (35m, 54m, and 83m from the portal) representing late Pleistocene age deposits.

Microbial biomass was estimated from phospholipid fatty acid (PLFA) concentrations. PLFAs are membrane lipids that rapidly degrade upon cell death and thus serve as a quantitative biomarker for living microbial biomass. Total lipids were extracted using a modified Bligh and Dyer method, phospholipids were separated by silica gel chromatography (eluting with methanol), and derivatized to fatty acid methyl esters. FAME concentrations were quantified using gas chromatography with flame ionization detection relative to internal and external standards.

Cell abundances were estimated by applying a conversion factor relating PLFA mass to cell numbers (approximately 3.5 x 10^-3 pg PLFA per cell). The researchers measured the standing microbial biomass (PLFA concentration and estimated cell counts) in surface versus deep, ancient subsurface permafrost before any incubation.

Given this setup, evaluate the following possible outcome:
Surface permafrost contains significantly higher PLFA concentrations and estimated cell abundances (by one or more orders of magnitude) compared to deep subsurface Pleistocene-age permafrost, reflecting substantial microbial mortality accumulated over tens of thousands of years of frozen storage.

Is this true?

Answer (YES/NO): NO